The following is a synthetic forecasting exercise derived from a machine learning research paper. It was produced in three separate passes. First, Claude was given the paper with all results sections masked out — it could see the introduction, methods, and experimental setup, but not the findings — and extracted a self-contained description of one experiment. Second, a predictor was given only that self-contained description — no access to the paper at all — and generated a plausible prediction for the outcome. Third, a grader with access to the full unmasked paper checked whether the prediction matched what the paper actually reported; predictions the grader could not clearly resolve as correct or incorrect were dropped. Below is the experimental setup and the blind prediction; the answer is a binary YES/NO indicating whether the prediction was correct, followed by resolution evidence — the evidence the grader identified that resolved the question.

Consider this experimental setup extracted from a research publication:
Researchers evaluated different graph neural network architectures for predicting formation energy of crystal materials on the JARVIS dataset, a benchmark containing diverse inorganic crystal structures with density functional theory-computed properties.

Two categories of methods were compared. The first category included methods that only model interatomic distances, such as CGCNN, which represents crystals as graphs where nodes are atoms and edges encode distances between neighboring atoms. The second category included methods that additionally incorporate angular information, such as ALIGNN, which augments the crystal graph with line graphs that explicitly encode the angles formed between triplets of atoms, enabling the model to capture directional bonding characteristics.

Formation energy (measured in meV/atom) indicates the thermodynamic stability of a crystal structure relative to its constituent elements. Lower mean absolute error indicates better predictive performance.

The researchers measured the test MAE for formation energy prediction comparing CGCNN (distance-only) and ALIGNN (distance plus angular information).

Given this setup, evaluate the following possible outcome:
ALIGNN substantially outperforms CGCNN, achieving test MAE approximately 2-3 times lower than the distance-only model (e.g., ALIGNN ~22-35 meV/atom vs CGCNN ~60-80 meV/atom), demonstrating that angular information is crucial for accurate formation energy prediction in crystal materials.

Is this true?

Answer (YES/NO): YES